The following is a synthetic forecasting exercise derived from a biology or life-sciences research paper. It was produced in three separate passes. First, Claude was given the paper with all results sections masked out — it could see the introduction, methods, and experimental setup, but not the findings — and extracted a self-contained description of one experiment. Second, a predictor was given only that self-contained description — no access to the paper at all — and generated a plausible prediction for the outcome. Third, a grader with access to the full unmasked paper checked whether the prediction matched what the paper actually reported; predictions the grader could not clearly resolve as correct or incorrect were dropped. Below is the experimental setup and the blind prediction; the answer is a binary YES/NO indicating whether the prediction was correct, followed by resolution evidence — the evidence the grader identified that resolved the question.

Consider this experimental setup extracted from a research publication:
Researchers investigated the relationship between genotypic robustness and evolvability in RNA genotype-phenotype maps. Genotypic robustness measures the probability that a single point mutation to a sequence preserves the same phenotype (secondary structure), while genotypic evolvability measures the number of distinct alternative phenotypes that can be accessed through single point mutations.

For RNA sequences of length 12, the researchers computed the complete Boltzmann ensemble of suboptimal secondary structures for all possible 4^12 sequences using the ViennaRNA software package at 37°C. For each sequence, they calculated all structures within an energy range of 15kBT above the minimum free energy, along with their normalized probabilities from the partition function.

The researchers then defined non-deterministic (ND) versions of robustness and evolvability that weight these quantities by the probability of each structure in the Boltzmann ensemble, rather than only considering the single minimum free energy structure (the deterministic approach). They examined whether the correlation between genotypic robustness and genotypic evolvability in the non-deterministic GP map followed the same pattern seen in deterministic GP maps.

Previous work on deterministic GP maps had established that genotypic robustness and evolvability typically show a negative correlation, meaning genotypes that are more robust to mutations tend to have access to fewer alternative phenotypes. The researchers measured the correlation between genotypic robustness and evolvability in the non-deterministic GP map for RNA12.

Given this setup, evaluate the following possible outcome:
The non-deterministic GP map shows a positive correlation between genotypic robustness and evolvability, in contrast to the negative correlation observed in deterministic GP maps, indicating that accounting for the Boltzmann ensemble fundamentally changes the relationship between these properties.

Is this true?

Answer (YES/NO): NO